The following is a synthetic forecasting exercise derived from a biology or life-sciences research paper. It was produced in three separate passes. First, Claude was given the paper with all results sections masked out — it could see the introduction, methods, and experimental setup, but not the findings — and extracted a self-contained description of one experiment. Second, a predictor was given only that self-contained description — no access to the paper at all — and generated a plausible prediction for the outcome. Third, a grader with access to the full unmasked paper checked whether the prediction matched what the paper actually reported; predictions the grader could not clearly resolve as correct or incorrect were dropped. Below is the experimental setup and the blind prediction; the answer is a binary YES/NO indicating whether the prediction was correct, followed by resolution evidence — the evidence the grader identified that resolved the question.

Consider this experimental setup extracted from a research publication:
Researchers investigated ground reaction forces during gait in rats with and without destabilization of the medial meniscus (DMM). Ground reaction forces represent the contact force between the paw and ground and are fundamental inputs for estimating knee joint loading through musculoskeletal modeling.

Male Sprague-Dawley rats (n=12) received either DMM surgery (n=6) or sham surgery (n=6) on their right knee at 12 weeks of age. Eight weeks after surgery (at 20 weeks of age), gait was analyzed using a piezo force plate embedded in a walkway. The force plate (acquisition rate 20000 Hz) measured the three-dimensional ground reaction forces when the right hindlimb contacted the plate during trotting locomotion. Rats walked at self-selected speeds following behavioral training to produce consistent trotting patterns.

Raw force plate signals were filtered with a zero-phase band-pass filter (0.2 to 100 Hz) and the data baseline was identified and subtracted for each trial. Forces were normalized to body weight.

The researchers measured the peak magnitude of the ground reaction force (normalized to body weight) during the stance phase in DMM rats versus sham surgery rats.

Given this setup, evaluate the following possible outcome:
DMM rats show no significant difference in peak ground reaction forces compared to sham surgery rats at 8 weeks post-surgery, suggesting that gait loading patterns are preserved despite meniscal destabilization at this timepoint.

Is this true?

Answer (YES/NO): YES